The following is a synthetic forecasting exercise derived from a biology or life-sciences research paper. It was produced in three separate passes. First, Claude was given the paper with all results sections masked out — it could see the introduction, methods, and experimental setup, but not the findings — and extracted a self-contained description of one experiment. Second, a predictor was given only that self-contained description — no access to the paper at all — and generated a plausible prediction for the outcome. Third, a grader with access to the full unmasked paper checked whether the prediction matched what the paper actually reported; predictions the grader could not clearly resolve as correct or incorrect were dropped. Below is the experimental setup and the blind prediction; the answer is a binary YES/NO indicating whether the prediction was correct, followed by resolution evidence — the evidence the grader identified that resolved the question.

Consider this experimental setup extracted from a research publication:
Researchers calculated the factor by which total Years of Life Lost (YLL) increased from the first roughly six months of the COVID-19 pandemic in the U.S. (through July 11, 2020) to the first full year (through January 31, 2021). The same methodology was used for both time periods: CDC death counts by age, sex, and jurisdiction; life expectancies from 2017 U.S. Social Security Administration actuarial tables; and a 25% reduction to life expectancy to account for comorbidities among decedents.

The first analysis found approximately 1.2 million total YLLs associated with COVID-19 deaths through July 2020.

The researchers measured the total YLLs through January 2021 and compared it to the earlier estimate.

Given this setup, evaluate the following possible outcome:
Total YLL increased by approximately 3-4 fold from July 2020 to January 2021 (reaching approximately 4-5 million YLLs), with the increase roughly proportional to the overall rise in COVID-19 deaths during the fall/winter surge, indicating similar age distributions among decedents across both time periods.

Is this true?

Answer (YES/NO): NO